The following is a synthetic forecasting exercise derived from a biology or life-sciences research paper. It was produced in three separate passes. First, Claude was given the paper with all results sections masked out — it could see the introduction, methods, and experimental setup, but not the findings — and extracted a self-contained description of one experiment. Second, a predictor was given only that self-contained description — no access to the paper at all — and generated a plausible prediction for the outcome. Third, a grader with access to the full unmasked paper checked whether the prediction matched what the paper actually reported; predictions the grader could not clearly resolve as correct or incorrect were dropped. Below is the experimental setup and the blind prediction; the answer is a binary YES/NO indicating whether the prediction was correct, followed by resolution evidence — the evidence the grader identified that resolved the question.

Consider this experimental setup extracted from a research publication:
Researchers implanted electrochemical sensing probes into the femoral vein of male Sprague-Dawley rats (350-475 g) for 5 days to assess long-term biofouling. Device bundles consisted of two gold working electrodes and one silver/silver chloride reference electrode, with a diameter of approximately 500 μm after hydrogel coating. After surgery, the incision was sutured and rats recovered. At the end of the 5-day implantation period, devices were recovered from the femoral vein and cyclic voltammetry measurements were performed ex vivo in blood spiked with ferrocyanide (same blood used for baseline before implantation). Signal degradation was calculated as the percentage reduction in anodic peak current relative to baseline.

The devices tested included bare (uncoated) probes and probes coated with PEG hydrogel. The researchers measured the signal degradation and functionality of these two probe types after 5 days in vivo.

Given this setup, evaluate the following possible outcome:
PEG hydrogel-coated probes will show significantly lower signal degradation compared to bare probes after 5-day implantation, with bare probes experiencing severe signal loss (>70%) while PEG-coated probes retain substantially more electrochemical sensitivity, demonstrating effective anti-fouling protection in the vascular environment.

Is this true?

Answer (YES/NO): NO